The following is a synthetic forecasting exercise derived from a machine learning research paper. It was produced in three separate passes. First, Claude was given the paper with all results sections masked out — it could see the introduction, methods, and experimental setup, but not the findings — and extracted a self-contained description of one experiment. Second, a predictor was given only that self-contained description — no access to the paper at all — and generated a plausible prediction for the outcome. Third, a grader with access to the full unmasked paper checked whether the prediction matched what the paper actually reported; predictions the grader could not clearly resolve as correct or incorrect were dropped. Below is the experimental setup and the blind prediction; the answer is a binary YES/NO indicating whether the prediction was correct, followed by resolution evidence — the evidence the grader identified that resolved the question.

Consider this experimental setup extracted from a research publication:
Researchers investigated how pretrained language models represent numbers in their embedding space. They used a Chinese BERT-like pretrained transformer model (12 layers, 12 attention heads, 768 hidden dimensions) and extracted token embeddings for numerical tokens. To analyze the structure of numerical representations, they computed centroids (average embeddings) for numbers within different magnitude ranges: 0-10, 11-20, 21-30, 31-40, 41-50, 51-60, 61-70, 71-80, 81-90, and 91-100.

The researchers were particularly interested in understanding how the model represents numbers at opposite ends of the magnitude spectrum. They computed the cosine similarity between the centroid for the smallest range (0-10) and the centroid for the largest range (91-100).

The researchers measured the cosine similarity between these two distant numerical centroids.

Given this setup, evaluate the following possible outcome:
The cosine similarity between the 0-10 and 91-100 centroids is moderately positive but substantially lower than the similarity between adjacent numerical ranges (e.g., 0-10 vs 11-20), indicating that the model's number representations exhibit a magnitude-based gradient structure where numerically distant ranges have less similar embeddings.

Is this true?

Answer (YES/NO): YES